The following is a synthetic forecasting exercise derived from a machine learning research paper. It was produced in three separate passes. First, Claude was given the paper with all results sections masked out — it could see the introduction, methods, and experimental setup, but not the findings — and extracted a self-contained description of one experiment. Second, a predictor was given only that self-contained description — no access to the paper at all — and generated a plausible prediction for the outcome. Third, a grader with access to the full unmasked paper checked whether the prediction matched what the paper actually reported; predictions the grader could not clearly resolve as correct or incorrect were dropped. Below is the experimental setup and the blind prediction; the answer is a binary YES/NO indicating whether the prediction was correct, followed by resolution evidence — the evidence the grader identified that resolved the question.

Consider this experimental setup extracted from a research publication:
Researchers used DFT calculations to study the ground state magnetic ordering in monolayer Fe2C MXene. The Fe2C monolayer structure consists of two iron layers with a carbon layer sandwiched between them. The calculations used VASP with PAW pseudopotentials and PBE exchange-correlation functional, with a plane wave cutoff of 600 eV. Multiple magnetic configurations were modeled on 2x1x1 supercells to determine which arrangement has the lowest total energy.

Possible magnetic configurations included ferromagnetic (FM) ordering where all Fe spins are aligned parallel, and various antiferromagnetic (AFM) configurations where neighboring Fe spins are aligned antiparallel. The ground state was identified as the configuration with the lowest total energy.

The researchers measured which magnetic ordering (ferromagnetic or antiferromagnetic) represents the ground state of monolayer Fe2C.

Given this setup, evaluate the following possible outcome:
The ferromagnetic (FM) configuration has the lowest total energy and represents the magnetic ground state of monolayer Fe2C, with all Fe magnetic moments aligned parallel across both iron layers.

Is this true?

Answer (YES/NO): YES